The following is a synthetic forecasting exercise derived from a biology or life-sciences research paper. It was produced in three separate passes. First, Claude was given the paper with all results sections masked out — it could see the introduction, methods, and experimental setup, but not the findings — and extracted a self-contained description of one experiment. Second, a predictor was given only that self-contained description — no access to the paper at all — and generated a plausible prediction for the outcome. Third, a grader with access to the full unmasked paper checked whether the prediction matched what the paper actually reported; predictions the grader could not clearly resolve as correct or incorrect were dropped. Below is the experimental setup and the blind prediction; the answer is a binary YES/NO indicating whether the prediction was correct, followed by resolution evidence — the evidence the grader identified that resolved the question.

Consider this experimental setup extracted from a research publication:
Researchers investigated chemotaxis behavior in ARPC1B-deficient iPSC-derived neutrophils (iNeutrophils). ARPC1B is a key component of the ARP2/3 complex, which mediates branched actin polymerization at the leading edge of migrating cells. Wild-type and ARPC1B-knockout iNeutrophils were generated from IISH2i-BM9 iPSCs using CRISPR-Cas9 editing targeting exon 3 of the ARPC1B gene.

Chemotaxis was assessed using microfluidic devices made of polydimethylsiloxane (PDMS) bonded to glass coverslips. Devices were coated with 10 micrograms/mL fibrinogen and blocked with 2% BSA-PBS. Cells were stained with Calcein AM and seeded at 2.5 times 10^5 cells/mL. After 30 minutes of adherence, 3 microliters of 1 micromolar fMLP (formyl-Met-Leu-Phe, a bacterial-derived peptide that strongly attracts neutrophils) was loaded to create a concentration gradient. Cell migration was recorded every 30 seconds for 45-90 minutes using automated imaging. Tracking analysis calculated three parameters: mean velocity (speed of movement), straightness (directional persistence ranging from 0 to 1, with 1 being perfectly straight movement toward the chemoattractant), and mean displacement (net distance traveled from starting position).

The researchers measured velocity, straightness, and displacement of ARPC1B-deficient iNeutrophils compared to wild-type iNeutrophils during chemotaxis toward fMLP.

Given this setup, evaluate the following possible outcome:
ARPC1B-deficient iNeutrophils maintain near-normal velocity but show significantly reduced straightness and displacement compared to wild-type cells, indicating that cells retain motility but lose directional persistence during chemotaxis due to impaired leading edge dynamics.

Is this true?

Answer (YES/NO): NO